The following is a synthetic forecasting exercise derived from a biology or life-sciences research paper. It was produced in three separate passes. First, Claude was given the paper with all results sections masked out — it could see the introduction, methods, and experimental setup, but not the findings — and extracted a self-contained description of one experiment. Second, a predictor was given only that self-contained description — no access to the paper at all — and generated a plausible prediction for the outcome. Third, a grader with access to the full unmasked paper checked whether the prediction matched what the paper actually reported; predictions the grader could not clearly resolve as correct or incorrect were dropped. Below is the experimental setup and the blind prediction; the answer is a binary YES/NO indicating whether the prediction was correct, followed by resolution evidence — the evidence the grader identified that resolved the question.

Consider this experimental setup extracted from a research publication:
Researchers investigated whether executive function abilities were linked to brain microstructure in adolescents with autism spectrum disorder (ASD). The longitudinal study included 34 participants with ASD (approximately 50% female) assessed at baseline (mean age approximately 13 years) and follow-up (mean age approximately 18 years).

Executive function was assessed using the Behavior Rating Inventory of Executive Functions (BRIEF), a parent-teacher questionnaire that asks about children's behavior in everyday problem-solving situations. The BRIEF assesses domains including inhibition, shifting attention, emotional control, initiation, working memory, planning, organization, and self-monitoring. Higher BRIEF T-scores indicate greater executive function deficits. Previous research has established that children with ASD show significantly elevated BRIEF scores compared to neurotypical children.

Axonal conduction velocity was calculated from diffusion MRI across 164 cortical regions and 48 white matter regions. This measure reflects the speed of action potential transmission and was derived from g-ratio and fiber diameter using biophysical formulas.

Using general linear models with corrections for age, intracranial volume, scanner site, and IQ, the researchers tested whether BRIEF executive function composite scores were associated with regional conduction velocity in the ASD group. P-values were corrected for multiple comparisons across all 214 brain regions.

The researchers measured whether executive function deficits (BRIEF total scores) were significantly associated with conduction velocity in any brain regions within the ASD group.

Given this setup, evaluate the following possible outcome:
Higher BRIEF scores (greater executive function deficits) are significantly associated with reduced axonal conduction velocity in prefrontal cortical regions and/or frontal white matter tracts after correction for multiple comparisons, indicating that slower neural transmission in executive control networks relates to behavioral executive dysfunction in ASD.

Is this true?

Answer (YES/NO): NO